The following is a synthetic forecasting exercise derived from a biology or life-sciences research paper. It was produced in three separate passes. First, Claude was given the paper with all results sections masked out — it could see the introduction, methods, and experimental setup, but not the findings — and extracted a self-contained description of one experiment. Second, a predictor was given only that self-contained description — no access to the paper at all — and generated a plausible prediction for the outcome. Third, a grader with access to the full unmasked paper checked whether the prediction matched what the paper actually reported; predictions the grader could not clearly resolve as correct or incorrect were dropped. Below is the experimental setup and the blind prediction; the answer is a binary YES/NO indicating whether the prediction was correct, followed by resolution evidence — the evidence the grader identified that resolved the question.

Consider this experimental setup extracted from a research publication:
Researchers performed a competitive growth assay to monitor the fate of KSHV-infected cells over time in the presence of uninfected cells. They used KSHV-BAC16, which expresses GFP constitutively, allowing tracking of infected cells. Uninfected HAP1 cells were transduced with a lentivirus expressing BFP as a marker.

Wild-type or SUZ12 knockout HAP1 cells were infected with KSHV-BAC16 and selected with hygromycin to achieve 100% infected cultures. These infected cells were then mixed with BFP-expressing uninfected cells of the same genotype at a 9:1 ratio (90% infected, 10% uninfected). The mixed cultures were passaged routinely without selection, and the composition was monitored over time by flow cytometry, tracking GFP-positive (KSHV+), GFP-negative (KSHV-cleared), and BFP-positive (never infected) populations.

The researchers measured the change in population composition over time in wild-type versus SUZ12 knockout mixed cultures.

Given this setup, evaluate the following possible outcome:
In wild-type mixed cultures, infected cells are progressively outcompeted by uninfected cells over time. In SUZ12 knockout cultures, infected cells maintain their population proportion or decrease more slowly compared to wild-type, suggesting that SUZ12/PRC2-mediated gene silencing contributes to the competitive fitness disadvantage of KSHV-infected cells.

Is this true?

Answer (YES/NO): NO